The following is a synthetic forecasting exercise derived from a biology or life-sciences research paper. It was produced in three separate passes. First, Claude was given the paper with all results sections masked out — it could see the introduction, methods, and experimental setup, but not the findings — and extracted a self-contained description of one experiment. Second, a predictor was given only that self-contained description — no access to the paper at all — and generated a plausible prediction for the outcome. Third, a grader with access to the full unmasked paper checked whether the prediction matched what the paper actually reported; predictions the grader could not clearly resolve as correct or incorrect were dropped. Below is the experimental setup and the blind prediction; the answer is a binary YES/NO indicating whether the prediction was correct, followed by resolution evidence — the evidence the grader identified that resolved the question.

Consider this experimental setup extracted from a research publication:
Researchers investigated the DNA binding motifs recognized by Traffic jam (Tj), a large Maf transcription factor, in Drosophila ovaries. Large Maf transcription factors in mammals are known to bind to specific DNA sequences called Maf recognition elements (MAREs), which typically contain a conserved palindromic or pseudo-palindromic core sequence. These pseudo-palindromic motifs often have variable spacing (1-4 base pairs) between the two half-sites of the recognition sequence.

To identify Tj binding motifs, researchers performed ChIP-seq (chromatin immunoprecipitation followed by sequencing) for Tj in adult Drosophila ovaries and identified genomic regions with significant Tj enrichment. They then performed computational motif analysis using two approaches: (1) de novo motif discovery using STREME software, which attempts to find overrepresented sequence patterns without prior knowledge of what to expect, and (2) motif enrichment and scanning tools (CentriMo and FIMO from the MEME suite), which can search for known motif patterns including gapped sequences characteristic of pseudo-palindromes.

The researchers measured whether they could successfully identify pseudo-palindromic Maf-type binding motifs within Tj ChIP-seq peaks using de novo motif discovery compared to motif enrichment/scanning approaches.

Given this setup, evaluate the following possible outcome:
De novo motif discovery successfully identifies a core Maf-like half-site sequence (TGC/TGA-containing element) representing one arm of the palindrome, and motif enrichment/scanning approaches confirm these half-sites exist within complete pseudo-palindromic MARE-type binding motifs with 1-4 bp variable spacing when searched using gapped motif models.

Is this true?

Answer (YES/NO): NO